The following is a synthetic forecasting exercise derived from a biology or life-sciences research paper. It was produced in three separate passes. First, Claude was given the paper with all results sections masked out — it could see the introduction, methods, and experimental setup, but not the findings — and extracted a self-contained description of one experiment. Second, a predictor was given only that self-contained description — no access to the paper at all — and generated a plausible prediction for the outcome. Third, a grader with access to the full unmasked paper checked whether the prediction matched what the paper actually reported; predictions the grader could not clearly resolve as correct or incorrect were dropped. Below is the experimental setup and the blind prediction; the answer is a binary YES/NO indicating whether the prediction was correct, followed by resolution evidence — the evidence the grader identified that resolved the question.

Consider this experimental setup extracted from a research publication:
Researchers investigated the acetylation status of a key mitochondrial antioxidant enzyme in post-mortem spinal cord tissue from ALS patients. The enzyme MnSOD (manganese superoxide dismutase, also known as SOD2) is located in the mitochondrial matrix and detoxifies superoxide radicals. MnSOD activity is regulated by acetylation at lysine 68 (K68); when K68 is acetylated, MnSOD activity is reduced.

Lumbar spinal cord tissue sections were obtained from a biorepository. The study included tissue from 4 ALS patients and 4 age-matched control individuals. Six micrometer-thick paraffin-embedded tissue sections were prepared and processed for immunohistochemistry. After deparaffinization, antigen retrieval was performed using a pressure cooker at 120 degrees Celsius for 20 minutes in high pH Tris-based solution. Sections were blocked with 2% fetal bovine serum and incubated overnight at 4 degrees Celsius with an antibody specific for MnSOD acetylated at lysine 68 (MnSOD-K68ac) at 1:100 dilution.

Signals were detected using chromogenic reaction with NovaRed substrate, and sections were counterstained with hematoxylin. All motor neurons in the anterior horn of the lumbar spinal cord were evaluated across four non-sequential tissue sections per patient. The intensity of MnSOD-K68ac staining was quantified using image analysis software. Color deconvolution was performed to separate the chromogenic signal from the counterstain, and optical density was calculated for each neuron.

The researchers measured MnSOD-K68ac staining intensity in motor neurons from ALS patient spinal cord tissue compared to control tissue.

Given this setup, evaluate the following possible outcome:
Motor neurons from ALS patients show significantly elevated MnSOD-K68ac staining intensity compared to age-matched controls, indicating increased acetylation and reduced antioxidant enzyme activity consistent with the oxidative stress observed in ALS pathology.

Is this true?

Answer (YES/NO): YES